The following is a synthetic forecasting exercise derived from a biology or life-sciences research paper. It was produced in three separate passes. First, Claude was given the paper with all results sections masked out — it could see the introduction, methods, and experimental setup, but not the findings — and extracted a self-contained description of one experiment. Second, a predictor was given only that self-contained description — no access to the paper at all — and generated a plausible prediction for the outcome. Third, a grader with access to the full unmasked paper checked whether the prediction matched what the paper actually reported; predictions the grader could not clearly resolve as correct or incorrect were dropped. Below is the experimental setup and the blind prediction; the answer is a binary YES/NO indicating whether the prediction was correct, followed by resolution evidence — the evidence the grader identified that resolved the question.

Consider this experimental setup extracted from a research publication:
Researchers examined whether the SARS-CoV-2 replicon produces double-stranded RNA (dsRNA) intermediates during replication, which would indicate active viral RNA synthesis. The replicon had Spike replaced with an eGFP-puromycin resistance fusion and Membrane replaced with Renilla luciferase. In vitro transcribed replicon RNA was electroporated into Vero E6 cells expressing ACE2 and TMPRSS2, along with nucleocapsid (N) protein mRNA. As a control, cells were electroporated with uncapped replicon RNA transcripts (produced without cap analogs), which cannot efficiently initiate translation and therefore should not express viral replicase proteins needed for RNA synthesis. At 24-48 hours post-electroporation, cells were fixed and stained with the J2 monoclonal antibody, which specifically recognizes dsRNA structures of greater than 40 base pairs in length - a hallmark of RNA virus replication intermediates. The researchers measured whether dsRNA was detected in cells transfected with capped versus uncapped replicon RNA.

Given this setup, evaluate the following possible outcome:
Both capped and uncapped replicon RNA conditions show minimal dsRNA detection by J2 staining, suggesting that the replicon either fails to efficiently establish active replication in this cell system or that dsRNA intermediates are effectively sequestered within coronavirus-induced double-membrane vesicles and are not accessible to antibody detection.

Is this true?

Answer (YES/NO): NO